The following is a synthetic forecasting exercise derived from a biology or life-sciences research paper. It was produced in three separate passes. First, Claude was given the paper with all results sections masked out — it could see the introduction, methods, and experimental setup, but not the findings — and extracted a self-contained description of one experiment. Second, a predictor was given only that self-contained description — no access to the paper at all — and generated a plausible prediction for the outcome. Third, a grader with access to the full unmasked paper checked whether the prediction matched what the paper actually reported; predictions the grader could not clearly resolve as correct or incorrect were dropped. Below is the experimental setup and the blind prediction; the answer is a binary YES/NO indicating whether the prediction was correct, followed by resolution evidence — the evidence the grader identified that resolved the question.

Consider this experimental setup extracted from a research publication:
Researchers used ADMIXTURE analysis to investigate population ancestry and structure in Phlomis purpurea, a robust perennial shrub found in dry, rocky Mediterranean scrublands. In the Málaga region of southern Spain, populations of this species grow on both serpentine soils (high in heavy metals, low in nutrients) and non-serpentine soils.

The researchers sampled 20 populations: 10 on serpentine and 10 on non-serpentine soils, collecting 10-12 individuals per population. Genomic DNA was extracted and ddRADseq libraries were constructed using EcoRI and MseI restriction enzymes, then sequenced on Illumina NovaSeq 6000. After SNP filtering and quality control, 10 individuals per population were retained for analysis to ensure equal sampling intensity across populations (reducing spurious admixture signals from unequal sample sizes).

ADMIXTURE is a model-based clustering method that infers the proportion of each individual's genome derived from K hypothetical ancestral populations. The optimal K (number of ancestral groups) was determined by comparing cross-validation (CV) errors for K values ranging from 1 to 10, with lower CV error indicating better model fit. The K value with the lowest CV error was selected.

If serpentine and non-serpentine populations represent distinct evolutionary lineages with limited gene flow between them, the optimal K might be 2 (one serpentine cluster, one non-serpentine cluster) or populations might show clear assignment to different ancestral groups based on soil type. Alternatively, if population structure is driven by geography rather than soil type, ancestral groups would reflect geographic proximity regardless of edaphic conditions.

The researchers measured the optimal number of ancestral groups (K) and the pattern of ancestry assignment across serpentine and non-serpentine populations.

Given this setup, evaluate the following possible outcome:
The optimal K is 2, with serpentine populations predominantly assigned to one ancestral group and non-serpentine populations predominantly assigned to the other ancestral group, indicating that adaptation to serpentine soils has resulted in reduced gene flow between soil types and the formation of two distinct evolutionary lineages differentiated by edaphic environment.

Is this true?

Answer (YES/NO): NO